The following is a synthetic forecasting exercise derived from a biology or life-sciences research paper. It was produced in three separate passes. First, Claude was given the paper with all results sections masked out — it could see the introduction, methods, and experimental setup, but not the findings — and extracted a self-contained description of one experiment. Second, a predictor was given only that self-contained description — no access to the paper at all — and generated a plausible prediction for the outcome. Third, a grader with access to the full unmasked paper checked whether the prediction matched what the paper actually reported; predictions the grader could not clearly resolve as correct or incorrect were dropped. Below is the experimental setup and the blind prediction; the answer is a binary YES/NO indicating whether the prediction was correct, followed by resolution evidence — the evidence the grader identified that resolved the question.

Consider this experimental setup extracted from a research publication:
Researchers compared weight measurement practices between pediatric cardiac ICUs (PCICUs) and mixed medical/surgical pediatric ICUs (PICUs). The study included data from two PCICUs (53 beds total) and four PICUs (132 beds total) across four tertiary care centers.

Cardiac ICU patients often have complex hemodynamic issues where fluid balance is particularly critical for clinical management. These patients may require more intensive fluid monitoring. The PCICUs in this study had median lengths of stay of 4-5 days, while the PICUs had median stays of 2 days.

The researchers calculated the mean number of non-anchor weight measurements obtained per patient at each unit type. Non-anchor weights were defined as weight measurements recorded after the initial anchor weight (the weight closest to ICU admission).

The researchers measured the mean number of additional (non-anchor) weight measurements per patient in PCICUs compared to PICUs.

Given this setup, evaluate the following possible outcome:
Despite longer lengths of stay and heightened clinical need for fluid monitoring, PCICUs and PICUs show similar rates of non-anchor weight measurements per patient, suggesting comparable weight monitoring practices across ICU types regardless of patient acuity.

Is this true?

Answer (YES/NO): NO